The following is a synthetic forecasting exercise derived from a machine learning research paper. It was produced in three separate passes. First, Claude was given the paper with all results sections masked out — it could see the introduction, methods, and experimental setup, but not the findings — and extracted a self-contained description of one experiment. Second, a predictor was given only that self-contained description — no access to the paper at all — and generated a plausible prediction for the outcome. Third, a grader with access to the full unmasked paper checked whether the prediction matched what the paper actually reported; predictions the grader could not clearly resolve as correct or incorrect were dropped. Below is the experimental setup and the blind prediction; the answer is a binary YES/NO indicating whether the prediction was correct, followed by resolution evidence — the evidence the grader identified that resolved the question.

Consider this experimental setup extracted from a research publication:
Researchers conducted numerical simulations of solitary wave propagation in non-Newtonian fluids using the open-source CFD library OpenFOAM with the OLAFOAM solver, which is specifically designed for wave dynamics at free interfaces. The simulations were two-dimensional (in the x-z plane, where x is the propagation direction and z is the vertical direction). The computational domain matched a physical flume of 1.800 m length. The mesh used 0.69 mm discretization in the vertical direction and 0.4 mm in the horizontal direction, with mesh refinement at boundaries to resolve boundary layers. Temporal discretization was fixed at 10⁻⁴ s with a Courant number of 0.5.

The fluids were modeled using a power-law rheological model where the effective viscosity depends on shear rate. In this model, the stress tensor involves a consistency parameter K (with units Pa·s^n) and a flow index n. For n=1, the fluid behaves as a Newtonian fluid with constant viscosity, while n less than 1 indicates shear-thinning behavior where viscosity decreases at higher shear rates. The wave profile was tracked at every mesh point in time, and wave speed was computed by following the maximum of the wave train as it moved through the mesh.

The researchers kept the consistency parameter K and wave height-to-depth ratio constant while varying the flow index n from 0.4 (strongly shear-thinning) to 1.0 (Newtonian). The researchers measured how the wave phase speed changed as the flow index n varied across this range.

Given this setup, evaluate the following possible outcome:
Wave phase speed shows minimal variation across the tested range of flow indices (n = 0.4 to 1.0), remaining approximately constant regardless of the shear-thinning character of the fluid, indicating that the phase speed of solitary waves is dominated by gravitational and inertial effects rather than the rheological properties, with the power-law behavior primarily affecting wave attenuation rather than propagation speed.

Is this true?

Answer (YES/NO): NO